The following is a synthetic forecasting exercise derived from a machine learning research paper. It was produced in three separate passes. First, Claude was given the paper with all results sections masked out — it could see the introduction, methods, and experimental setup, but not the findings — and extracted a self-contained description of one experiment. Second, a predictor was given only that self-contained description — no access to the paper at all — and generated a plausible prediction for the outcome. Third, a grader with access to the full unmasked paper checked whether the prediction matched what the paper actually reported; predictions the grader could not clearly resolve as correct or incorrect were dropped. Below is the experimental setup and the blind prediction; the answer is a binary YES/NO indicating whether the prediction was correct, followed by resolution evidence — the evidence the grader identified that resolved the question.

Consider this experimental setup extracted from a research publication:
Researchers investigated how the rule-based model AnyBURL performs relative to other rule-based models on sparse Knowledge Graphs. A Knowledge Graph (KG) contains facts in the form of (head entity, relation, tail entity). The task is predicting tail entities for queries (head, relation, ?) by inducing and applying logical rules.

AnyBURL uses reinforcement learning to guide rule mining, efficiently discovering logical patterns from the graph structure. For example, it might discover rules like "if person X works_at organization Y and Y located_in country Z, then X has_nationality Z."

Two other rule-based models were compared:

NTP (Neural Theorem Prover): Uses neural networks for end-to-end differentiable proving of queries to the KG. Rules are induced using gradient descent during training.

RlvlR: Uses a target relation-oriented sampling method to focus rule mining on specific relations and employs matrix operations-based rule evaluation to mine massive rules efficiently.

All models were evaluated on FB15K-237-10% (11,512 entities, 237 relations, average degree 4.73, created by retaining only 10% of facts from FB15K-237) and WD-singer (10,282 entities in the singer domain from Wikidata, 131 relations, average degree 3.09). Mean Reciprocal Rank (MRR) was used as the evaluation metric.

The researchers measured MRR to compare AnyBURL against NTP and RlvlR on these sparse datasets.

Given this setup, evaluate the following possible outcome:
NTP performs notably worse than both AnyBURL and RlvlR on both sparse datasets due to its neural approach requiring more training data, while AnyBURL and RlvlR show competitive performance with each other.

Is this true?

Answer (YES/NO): NO